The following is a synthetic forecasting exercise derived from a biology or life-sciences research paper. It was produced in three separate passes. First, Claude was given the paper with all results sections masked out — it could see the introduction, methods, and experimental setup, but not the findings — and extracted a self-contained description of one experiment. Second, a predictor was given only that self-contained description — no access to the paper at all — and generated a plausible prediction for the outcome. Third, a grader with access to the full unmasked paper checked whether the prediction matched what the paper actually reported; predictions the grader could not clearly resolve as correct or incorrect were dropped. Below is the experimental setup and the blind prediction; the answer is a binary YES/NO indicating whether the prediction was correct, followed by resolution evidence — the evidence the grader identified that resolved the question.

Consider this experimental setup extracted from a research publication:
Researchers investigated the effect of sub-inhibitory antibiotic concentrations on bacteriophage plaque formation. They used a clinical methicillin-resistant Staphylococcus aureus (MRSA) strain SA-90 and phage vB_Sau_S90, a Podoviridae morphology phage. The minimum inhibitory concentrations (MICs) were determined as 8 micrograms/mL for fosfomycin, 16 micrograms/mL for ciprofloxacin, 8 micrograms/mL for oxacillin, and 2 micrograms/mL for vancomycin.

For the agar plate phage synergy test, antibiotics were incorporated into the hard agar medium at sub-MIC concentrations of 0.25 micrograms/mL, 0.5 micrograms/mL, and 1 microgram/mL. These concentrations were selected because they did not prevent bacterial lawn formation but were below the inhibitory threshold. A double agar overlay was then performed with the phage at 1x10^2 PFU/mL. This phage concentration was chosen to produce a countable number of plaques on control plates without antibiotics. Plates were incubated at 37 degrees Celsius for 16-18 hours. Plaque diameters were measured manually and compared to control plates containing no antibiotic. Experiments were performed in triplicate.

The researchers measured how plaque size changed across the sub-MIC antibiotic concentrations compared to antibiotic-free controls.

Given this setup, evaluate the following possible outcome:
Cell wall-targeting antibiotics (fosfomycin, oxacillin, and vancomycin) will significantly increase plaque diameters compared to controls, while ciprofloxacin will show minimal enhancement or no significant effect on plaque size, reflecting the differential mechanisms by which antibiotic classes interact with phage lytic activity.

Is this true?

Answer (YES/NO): NO